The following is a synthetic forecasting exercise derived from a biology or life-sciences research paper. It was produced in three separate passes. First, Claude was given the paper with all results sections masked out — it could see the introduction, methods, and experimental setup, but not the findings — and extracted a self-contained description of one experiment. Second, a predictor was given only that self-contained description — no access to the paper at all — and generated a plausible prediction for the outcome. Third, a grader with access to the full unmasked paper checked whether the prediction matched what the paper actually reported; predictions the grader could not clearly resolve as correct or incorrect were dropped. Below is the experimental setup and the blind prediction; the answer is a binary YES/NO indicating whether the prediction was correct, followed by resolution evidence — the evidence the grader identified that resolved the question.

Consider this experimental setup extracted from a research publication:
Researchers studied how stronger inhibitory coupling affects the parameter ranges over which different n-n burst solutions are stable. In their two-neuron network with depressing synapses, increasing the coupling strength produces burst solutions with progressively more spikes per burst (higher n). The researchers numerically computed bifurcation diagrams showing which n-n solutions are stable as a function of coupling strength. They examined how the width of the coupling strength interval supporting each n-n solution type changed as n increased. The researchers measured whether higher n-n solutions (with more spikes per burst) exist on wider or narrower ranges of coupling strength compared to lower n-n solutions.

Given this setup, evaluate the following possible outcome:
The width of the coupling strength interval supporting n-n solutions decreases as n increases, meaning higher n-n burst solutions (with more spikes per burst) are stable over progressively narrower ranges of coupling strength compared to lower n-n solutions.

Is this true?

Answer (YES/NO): YES